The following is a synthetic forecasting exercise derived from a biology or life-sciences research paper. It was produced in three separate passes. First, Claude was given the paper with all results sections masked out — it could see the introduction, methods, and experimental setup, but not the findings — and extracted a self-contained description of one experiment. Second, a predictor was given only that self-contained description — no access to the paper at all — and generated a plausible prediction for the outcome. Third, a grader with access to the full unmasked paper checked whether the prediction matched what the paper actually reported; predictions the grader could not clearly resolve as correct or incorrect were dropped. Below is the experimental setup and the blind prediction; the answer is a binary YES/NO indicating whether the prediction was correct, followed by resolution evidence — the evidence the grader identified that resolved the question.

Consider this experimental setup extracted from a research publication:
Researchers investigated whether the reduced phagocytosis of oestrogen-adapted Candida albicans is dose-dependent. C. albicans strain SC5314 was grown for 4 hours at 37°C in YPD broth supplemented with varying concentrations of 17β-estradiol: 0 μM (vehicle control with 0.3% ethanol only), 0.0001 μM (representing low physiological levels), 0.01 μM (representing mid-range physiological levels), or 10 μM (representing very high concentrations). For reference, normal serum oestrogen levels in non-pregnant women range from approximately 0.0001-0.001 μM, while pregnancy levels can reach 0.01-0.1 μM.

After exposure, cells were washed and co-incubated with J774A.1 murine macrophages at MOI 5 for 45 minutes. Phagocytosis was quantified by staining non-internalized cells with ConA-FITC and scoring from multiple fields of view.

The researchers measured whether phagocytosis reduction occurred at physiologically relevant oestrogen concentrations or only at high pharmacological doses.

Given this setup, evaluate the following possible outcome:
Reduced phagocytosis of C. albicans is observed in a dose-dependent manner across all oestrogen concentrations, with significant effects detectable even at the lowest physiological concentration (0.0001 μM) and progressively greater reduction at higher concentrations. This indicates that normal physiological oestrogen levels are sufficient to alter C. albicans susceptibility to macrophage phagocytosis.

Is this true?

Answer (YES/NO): NO